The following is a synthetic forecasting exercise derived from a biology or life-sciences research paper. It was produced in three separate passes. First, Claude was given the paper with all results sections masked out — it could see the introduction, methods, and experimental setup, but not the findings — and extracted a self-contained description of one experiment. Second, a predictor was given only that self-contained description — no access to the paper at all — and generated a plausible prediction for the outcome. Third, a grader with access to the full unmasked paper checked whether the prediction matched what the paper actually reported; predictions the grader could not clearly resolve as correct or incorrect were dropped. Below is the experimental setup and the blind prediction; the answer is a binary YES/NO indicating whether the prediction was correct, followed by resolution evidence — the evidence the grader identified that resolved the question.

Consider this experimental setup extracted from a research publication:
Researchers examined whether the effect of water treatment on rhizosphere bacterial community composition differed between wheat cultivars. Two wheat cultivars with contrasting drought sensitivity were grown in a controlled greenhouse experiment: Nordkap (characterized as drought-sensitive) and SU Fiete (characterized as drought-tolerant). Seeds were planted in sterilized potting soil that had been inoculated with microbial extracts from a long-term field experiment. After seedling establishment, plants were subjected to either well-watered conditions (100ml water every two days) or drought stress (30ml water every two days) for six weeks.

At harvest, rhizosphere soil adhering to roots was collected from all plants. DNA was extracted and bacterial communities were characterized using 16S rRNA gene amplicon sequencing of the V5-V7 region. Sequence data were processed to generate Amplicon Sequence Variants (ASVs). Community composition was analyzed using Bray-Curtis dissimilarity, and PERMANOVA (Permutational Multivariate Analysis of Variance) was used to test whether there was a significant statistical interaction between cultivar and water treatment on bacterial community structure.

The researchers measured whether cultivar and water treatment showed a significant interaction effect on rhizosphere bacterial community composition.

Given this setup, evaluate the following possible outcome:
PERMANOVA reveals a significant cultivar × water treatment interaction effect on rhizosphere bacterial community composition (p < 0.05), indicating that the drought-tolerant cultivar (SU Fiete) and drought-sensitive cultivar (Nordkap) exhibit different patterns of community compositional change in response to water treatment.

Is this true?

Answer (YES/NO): NO